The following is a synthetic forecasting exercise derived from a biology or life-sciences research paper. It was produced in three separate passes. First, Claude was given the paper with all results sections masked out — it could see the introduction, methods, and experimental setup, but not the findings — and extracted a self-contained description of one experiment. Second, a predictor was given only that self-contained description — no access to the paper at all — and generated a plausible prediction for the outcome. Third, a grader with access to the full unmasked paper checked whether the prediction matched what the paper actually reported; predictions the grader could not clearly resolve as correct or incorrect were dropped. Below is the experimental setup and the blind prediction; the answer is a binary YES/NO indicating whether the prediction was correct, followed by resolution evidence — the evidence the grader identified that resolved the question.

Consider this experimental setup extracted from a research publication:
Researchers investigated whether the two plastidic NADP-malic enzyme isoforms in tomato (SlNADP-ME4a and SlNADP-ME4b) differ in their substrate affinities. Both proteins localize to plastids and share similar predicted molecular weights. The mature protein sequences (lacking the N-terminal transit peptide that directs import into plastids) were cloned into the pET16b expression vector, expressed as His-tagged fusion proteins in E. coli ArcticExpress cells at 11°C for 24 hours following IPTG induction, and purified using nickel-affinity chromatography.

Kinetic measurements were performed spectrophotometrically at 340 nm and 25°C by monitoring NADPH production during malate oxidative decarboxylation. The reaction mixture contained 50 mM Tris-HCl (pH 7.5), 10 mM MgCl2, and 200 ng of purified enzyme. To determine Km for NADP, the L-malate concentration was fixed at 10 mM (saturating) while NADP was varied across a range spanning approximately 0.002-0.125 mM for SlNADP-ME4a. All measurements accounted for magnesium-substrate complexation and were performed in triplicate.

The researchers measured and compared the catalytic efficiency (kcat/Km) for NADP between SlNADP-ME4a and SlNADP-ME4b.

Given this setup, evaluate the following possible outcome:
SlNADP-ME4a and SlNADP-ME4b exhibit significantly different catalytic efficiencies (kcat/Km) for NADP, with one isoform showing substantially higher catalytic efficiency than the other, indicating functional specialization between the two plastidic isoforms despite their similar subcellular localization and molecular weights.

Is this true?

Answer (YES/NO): YES